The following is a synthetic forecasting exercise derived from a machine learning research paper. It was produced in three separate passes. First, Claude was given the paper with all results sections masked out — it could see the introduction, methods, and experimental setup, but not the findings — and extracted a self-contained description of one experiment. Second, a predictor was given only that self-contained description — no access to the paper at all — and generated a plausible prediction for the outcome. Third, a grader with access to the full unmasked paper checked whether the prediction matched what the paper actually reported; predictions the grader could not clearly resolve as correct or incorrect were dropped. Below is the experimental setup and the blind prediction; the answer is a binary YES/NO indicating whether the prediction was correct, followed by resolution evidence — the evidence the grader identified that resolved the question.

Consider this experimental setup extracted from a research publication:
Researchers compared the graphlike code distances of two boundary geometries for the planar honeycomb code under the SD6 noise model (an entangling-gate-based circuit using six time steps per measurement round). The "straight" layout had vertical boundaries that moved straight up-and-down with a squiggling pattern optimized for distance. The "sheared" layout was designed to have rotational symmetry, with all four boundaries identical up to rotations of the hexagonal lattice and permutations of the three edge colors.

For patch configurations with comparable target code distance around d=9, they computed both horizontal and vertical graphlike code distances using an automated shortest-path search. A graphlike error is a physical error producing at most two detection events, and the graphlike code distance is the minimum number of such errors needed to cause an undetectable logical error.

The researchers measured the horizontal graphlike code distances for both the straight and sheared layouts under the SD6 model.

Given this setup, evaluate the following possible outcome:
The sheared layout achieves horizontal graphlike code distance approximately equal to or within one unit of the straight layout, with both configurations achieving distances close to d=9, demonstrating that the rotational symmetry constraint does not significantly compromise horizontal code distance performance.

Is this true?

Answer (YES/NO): NO